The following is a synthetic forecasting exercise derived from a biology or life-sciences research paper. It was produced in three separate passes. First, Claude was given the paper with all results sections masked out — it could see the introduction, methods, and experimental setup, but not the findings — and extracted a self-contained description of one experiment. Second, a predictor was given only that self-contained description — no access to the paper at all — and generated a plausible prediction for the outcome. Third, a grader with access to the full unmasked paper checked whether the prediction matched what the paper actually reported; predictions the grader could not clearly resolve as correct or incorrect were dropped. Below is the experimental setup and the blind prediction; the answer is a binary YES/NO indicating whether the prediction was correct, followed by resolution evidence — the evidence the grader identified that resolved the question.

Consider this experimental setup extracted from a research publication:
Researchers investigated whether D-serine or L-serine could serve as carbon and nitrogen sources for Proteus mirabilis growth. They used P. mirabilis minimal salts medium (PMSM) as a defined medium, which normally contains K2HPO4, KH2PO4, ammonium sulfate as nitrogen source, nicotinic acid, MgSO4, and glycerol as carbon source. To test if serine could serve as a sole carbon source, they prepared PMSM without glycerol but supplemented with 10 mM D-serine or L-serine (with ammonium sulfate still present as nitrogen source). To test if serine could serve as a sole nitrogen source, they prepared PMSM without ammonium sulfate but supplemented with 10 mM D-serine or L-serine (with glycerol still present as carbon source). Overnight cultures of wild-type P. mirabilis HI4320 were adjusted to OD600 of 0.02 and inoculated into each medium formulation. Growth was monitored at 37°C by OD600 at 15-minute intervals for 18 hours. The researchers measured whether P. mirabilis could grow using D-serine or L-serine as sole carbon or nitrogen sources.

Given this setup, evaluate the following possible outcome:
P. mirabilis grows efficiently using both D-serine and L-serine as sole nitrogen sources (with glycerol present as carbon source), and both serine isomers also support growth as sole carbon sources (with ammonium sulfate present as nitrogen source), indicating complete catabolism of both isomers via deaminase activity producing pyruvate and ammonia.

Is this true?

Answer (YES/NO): YES